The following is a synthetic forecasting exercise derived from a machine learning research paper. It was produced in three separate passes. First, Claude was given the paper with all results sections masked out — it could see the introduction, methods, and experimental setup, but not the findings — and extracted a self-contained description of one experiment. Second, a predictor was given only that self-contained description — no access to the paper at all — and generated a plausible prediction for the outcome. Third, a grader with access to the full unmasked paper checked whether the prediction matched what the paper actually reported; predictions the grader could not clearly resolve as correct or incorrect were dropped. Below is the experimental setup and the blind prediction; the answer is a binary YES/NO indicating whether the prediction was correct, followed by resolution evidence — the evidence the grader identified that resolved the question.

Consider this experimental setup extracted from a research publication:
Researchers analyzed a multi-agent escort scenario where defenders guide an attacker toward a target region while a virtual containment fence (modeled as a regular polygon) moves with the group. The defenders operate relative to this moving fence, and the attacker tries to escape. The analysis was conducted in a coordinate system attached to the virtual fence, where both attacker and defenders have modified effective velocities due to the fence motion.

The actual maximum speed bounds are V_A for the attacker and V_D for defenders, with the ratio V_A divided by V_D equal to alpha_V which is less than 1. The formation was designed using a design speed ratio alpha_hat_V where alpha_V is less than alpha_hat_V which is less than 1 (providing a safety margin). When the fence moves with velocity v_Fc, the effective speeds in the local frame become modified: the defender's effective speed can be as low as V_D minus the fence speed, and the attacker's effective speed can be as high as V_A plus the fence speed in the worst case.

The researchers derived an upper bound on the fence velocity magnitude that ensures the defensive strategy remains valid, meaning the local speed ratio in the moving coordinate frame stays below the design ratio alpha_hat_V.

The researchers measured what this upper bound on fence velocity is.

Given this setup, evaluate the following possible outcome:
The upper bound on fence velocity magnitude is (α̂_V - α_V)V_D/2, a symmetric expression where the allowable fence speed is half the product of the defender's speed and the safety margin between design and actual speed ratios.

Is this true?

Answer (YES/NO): NO